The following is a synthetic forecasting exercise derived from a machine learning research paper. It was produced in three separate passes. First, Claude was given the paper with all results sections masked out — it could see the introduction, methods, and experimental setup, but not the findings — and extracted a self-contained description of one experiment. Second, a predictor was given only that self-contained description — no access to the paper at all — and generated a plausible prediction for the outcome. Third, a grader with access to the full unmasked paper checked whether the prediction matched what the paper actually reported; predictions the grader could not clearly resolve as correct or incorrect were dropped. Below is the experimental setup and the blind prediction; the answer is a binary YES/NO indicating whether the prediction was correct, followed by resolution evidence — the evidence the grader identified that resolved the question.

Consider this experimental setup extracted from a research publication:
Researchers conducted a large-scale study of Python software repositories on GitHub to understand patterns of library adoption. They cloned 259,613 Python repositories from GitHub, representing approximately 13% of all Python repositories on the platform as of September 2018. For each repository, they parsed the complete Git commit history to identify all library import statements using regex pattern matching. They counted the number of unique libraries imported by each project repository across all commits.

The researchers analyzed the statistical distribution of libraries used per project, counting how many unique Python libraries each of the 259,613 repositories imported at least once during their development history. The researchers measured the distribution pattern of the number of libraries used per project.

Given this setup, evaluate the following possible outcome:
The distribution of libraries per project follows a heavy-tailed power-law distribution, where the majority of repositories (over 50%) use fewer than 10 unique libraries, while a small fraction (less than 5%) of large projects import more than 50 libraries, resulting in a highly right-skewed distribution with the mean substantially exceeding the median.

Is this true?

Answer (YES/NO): NO